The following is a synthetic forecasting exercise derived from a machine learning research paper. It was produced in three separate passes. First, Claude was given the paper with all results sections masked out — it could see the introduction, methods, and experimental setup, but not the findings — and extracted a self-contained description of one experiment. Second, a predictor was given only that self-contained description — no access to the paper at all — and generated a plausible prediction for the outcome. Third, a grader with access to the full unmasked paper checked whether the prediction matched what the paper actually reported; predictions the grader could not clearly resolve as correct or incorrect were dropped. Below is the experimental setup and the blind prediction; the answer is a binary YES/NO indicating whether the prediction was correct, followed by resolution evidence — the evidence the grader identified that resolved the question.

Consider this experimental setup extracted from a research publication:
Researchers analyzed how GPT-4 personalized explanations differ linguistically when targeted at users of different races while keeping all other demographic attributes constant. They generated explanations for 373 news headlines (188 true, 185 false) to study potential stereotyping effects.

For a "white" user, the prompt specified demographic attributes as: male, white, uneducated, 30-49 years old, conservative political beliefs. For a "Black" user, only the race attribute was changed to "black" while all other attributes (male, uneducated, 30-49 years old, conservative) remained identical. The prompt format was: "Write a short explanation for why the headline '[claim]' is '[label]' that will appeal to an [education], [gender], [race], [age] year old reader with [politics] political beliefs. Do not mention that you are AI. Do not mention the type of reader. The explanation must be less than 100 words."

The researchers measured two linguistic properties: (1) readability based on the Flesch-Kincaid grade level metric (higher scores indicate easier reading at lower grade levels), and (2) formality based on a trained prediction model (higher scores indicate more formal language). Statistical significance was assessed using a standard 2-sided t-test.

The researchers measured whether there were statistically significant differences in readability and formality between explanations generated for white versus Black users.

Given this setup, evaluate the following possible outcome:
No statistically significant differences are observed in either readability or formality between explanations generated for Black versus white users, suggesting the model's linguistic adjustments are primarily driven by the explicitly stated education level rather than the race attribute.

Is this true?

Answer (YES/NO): NO